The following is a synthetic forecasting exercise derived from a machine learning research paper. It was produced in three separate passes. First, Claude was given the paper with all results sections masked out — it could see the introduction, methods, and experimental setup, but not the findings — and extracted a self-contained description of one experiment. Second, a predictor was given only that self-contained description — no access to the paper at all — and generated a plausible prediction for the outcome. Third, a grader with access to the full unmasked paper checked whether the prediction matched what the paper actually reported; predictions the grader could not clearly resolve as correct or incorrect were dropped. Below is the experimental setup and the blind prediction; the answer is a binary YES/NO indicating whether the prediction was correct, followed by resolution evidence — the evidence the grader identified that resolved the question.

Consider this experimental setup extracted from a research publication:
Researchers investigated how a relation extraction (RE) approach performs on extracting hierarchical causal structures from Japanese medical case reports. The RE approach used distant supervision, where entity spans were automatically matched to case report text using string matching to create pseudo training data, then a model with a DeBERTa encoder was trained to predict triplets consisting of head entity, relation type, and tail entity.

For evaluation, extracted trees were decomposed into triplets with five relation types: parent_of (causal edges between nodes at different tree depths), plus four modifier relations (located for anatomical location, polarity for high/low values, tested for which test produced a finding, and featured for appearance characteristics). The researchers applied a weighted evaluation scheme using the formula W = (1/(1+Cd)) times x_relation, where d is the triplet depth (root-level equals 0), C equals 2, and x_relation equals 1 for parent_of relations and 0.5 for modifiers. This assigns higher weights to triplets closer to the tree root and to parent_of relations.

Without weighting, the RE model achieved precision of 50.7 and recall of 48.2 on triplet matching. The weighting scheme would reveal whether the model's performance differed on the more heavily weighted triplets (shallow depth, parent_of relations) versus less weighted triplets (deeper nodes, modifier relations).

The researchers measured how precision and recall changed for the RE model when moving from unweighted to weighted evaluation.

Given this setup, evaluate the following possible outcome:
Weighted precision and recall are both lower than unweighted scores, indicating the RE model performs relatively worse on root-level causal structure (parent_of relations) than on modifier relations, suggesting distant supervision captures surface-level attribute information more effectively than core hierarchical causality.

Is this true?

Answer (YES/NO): NO